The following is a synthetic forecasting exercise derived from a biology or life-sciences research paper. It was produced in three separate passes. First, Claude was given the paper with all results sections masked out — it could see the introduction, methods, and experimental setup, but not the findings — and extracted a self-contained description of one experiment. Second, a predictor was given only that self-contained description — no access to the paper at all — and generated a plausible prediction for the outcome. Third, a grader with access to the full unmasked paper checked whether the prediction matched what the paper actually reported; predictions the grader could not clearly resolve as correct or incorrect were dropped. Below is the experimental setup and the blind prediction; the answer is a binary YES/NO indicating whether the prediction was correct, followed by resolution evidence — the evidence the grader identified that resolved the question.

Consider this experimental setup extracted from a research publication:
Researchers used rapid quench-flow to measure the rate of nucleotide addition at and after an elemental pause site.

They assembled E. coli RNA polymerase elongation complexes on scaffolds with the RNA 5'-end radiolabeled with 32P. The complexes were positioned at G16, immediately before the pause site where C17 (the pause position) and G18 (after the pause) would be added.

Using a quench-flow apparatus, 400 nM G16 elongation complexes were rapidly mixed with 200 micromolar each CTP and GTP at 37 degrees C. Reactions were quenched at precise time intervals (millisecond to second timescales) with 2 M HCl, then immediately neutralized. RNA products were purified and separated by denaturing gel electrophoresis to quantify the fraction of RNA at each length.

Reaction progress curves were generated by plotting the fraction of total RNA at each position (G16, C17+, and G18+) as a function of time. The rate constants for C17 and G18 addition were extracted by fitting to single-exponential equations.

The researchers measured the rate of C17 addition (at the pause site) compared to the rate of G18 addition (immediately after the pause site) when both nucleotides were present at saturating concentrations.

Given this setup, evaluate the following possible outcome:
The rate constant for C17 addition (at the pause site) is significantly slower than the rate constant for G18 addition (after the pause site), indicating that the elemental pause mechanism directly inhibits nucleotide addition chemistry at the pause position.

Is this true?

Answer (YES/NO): NO